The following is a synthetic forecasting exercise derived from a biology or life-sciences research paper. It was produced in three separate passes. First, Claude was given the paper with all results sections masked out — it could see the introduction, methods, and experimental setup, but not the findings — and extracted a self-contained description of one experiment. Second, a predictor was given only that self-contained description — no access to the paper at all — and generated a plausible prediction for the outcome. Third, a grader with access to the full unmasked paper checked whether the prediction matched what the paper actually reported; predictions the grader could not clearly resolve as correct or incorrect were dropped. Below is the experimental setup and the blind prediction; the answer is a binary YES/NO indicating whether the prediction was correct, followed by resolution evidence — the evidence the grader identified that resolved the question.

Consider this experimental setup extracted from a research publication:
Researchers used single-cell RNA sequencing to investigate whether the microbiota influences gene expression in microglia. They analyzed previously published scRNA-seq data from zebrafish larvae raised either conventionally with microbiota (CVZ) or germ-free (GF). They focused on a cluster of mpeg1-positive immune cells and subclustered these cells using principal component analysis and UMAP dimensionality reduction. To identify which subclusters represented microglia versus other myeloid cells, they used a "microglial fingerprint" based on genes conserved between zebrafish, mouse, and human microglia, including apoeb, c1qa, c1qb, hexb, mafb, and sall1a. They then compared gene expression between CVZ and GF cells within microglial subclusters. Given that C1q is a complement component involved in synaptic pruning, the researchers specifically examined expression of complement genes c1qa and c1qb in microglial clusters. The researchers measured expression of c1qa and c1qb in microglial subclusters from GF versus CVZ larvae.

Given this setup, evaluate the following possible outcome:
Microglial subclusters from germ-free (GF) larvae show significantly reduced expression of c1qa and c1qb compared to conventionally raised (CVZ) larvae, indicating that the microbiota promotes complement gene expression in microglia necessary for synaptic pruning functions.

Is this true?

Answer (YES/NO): NO